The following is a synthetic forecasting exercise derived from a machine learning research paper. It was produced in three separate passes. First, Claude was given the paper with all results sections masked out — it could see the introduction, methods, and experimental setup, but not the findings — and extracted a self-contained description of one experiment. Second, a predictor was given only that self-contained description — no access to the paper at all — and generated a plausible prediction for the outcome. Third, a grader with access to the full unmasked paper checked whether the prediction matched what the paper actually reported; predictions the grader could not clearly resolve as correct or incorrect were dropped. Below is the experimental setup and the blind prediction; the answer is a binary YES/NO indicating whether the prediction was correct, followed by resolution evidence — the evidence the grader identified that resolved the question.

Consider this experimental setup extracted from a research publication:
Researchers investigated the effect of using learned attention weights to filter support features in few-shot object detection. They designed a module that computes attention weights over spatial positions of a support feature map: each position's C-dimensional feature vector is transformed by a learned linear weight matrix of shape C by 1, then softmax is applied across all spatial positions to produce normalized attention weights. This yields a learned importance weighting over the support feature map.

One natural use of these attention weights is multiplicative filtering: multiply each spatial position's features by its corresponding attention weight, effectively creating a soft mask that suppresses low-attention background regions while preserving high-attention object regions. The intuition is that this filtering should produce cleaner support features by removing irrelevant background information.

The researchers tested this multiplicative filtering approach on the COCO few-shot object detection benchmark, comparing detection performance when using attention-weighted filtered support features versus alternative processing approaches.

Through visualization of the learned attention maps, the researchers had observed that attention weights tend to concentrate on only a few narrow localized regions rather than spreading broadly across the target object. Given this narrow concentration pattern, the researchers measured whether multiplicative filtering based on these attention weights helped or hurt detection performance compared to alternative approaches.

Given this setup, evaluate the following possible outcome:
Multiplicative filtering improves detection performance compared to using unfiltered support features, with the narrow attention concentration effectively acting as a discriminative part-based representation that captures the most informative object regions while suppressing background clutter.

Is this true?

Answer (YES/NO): NO